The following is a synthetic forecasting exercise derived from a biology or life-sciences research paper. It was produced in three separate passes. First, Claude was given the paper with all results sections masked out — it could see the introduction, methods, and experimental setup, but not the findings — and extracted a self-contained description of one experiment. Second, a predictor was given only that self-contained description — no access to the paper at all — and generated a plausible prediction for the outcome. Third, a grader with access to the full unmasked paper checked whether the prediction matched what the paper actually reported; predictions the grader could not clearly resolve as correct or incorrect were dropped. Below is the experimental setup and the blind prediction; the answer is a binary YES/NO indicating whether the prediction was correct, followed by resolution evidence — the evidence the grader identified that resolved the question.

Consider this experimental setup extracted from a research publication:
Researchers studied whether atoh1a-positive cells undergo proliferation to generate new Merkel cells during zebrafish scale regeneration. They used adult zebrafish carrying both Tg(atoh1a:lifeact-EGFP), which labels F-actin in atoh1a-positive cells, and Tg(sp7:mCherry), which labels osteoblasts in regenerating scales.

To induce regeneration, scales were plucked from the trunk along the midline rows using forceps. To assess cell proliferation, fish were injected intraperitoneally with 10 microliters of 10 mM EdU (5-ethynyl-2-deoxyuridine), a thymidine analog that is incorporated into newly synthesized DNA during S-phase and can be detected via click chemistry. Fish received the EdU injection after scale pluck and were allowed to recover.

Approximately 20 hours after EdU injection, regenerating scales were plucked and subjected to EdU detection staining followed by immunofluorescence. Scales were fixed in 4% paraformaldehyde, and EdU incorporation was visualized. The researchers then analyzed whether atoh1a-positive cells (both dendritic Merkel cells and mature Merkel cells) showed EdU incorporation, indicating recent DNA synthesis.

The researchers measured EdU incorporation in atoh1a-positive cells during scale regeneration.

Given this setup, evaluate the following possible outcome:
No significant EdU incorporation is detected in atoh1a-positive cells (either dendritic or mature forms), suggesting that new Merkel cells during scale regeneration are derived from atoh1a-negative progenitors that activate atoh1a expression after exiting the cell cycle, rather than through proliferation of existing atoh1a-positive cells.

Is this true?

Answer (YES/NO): NO